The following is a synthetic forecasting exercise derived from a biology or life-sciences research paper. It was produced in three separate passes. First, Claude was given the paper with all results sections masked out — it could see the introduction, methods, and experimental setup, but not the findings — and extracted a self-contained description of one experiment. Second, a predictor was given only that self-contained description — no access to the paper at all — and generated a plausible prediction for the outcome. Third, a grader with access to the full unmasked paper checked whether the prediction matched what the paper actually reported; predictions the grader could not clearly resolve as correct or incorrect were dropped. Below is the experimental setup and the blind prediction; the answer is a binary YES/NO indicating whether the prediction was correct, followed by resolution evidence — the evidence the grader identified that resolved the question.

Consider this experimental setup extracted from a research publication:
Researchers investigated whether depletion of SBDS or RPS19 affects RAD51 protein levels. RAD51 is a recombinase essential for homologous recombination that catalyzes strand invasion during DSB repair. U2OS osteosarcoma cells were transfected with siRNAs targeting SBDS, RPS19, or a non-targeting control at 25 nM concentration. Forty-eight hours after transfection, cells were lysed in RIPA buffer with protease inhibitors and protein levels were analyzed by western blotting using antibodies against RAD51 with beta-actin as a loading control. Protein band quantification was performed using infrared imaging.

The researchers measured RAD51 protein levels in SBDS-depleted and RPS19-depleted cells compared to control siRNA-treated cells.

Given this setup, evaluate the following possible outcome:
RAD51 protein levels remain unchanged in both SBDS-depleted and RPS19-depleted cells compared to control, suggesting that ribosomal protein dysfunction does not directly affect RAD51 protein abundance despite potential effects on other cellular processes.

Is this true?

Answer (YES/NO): NO